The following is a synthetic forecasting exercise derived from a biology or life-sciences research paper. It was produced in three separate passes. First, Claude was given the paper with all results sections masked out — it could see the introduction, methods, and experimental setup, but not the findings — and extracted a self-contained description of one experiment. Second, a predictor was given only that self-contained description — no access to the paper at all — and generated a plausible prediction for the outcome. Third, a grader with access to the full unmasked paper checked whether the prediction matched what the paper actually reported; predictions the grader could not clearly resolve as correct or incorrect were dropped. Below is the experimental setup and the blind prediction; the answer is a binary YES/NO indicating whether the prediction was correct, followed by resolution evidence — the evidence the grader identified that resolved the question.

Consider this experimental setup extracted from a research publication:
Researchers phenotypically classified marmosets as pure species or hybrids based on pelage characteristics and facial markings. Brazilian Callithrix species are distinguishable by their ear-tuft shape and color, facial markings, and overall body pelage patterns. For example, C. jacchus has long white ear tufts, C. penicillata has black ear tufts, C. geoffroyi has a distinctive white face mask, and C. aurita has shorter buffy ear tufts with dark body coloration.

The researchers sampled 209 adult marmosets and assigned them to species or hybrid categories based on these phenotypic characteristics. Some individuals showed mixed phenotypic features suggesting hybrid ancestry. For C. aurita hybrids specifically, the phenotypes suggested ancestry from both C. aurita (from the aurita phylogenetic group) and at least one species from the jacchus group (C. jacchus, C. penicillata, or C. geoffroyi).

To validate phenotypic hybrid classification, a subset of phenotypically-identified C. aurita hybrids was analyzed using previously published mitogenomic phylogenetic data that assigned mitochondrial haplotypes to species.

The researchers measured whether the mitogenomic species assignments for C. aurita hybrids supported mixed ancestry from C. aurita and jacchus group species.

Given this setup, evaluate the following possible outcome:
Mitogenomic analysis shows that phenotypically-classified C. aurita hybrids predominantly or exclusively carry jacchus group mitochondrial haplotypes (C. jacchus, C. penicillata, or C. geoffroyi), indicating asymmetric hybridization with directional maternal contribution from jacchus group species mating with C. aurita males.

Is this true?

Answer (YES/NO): NO